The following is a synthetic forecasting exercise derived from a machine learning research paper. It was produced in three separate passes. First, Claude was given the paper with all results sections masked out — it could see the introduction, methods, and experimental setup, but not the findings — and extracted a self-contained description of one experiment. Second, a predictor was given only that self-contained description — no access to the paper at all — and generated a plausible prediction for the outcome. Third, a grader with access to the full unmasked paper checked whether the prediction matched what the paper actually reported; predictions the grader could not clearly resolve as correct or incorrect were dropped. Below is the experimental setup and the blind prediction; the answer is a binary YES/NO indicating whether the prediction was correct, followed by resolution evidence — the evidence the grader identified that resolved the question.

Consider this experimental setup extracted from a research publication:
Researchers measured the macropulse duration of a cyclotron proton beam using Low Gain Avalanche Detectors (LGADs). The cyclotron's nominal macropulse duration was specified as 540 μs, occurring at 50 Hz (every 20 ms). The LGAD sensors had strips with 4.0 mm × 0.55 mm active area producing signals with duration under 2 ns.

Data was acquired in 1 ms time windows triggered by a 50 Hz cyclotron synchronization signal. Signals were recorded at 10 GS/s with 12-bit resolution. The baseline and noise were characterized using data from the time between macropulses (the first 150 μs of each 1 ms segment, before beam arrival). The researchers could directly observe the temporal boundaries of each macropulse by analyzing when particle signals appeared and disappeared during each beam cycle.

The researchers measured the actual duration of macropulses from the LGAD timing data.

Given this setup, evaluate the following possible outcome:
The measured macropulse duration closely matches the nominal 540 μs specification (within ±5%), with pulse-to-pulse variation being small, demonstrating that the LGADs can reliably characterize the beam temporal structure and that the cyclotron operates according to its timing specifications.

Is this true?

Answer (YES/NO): YES